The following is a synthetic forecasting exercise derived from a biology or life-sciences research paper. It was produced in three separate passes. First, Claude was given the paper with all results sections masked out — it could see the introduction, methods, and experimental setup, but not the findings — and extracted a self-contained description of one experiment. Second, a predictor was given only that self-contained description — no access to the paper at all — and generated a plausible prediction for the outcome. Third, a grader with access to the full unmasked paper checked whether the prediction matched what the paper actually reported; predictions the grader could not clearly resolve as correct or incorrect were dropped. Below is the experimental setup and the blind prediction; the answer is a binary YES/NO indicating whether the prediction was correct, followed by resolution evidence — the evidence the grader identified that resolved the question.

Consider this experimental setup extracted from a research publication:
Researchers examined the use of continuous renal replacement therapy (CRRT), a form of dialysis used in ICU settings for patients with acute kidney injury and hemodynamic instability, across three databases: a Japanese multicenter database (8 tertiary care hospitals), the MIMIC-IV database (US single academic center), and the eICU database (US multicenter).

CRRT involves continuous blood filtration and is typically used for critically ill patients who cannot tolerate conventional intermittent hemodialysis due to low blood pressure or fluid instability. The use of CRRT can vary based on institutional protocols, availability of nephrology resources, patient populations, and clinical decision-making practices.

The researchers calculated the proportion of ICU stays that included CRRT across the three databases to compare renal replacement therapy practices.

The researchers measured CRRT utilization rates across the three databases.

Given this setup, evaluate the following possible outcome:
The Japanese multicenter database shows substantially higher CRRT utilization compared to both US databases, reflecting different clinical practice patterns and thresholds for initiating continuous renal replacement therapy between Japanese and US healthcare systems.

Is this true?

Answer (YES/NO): NO